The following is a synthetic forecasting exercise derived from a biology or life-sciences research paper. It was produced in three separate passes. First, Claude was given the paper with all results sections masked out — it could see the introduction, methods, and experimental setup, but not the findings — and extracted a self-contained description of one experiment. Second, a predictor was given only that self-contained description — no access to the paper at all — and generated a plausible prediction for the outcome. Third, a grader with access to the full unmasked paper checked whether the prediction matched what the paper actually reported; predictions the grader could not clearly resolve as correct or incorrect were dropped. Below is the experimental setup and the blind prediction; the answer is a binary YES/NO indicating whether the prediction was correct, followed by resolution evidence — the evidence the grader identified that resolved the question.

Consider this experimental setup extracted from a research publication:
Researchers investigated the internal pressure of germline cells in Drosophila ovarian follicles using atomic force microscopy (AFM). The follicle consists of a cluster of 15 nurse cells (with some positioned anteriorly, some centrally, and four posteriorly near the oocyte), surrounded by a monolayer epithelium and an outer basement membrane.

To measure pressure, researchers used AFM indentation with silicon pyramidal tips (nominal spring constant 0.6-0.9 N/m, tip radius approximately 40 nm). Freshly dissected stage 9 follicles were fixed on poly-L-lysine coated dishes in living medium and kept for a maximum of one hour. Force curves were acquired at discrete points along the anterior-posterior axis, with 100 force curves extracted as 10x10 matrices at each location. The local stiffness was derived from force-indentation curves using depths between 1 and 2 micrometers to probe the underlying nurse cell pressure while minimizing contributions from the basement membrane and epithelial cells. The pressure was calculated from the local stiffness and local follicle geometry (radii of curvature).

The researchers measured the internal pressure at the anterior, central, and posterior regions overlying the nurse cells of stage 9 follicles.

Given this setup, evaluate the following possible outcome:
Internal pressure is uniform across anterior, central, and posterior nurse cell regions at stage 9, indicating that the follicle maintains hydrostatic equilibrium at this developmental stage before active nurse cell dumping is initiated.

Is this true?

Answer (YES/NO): NO